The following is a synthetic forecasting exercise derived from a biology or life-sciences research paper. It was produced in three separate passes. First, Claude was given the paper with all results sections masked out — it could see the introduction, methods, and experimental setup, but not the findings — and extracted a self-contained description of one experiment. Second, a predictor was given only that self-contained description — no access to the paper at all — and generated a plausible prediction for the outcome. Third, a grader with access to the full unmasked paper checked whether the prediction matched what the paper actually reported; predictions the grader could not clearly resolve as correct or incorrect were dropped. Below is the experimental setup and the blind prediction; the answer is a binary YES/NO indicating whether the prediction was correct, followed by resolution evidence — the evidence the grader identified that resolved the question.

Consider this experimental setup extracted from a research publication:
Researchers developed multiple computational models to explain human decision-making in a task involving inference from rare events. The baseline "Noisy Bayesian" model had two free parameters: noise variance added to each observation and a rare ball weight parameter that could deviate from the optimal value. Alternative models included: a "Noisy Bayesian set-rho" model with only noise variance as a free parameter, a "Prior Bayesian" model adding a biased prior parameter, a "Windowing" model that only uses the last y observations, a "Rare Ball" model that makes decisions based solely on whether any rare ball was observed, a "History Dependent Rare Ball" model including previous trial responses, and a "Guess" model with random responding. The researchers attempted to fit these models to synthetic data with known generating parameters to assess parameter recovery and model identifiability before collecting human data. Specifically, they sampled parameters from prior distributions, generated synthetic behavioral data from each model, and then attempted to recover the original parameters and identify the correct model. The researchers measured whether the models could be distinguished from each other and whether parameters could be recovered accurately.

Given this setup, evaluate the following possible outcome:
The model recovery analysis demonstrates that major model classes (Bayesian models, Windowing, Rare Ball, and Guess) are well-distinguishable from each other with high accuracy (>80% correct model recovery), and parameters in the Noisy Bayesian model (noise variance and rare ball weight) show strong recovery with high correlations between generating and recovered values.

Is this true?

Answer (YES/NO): NO